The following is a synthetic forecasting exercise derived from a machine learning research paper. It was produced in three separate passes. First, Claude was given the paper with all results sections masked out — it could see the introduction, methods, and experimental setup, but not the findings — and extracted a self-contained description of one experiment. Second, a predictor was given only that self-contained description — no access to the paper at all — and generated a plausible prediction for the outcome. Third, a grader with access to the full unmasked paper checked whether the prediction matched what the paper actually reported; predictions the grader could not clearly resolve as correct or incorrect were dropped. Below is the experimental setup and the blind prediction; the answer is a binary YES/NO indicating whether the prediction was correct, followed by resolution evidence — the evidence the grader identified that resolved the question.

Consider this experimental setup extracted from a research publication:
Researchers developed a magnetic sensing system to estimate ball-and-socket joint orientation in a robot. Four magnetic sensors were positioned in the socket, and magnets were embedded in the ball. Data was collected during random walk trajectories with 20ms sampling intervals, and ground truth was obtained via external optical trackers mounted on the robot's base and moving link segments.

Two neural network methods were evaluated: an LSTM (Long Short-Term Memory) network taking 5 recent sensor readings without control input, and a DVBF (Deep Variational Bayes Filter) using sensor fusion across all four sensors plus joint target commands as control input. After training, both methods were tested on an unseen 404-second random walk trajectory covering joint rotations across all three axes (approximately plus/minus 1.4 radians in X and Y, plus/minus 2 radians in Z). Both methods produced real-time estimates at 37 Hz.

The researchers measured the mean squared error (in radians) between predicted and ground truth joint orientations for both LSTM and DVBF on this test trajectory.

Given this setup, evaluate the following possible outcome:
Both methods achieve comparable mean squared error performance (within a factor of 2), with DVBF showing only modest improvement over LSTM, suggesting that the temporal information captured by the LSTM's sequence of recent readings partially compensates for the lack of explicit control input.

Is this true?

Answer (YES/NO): NO